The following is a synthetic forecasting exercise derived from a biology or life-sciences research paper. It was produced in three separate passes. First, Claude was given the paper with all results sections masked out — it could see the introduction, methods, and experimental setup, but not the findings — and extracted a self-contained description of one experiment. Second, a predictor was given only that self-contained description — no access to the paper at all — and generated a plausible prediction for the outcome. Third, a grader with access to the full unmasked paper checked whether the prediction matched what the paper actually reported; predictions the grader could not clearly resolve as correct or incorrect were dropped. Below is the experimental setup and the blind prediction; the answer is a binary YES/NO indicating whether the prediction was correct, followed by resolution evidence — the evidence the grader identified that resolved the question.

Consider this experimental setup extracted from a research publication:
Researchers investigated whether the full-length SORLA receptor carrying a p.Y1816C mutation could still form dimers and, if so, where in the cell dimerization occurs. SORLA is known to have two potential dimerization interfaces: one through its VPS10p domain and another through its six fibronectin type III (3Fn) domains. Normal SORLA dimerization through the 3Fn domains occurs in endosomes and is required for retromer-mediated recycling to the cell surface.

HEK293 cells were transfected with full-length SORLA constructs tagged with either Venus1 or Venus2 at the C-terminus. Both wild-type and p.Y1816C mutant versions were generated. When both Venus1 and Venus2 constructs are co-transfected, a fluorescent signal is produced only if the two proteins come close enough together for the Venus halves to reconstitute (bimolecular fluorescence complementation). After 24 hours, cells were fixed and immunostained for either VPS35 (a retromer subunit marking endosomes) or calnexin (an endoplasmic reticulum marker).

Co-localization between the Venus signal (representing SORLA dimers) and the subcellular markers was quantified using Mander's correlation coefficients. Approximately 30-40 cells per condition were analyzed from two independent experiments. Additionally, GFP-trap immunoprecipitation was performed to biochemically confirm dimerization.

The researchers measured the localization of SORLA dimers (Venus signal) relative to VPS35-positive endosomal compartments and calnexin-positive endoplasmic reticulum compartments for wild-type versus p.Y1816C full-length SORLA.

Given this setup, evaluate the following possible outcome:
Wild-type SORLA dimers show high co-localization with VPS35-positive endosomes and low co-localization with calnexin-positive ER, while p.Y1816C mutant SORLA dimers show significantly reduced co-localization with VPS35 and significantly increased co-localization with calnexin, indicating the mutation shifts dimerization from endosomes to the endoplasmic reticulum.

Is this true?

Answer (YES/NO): YES